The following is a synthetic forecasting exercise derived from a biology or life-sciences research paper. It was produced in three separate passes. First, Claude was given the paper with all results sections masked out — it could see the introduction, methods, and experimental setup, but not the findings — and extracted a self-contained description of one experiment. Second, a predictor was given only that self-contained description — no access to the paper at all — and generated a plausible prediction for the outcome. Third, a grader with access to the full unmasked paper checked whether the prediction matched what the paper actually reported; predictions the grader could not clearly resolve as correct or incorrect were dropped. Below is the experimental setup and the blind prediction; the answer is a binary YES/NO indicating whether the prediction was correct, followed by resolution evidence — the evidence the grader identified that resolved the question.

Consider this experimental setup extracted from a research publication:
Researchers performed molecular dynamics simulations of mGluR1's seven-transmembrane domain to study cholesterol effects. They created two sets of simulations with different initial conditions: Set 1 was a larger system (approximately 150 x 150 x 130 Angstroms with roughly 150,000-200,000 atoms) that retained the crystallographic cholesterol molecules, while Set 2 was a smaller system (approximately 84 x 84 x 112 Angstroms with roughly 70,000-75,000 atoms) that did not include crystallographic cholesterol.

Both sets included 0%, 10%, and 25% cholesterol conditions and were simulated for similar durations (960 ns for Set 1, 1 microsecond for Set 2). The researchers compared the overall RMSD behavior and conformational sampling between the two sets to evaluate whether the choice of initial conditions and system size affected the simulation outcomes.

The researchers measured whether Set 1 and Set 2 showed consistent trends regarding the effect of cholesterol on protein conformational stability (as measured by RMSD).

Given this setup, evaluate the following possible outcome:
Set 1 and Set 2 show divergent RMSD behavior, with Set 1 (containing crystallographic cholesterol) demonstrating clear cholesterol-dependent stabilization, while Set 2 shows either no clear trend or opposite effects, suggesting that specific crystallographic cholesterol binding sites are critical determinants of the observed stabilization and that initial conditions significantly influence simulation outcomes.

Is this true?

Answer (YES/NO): NO